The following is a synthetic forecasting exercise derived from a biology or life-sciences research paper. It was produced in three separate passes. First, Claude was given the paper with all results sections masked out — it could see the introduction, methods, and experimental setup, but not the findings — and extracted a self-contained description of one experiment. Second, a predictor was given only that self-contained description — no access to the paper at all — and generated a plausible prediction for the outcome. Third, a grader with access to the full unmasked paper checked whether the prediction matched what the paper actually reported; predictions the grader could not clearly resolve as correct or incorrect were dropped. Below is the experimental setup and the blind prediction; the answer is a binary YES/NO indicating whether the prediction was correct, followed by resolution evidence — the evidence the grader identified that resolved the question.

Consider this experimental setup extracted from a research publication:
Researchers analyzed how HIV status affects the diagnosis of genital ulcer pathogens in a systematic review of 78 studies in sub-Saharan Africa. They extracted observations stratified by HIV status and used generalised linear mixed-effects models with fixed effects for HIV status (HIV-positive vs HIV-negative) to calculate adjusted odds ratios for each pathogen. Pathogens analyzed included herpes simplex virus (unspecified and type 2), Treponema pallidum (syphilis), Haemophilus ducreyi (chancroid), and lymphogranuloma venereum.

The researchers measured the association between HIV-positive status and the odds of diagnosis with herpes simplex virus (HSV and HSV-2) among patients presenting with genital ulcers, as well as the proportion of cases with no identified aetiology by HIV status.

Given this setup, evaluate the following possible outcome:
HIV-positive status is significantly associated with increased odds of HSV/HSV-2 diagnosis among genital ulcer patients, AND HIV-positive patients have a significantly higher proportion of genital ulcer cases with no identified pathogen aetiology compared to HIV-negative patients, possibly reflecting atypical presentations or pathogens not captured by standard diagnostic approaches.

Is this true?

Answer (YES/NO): NO